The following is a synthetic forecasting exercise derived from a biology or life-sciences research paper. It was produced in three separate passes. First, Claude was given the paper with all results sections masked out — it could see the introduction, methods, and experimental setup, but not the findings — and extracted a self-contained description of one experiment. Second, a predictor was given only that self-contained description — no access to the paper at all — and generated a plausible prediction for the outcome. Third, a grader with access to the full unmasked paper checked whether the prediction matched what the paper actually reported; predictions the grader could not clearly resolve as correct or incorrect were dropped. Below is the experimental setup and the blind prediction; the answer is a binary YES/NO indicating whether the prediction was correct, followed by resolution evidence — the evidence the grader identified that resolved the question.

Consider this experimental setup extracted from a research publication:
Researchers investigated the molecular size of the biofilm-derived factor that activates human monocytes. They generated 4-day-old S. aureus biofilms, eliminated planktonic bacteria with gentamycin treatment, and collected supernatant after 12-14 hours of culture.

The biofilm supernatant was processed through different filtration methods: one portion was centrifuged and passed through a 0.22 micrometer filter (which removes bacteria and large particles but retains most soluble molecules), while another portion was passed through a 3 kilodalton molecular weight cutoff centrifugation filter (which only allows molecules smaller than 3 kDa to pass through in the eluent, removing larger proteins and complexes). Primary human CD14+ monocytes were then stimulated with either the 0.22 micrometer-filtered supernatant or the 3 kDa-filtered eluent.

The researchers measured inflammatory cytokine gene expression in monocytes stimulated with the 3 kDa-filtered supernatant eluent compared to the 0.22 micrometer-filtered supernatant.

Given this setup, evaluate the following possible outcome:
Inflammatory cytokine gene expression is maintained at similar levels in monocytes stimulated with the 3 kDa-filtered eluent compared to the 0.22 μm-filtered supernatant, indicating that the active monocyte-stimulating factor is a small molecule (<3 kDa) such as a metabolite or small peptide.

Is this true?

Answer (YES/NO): NO